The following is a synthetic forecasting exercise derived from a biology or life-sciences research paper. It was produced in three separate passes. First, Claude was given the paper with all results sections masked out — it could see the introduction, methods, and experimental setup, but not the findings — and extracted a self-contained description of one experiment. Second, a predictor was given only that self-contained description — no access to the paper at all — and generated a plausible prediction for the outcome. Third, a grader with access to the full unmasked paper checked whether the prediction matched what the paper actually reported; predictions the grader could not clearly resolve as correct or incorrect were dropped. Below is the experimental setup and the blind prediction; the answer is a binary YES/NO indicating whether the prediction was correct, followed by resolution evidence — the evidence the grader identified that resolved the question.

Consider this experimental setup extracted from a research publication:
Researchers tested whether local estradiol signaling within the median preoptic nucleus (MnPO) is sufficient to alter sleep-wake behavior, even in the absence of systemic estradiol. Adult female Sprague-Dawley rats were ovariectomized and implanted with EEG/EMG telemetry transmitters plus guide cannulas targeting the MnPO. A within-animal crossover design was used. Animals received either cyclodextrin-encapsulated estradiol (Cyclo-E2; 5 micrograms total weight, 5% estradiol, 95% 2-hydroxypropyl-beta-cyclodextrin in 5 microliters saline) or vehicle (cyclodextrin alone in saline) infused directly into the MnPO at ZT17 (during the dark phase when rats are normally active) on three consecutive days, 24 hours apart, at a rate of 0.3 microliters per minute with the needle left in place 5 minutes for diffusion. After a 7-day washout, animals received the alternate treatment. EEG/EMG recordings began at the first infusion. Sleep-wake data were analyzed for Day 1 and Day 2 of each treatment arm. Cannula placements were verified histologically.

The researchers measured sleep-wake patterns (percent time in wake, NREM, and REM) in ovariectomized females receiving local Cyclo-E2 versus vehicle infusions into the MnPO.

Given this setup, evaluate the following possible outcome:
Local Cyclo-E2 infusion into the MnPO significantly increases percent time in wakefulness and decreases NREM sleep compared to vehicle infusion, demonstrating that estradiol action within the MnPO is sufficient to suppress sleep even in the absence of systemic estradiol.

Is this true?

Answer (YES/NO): YES